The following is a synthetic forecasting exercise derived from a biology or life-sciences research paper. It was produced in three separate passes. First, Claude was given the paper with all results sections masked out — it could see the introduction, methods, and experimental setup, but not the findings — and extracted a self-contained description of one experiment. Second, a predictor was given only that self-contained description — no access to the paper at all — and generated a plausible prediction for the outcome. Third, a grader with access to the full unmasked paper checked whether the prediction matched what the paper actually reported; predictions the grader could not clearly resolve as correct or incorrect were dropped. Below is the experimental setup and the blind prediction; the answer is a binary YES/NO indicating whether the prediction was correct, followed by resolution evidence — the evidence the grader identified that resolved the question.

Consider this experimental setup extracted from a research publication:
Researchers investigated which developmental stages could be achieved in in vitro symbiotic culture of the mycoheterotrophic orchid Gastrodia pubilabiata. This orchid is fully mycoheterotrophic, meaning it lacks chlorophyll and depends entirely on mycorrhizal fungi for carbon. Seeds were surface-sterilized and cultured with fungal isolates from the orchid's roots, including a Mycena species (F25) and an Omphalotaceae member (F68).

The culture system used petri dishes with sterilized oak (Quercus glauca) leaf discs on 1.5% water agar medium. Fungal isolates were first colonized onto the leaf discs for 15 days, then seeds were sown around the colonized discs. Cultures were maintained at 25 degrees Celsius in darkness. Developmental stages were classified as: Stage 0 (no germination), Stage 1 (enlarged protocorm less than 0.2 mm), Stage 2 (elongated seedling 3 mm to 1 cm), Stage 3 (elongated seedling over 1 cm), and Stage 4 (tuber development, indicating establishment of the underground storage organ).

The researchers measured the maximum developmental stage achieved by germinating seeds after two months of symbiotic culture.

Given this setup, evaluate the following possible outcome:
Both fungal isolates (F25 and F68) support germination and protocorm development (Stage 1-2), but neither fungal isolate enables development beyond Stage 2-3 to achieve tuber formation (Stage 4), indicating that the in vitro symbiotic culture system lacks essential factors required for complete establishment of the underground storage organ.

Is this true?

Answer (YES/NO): YES